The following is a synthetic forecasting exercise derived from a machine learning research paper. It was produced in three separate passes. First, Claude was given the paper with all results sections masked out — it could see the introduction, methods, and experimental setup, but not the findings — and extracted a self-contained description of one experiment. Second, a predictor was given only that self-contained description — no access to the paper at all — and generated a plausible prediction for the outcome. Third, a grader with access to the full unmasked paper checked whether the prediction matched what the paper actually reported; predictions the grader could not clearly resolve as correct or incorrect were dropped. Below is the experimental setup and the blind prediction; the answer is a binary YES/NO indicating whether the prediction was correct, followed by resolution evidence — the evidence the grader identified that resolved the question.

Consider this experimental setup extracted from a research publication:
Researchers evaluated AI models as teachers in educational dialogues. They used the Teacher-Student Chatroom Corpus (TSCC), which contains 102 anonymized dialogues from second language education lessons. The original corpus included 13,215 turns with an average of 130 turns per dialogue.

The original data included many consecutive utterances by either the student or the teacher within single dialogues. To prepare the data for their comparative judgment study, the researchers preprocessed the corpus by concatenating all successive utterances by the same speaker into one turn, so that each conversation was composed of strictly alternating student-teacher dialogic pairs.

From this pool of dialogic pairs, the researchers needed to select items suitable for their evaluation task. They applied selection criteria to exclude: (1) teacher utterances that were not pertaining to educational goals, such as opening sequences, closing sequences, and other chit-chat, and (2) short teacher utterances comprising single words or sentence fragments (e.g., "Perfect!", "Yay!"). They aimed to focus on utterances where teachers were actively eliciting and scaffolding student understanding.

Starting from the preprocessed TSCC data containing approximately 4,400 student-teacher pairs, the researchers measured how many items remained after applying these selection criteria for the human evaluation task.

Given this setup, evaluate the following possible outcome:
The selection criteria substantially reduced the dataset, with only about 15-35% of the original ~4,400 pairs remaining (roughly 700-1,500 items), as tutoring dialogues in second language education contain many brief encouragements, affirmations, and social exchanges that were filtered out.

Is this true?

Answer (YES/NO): NO